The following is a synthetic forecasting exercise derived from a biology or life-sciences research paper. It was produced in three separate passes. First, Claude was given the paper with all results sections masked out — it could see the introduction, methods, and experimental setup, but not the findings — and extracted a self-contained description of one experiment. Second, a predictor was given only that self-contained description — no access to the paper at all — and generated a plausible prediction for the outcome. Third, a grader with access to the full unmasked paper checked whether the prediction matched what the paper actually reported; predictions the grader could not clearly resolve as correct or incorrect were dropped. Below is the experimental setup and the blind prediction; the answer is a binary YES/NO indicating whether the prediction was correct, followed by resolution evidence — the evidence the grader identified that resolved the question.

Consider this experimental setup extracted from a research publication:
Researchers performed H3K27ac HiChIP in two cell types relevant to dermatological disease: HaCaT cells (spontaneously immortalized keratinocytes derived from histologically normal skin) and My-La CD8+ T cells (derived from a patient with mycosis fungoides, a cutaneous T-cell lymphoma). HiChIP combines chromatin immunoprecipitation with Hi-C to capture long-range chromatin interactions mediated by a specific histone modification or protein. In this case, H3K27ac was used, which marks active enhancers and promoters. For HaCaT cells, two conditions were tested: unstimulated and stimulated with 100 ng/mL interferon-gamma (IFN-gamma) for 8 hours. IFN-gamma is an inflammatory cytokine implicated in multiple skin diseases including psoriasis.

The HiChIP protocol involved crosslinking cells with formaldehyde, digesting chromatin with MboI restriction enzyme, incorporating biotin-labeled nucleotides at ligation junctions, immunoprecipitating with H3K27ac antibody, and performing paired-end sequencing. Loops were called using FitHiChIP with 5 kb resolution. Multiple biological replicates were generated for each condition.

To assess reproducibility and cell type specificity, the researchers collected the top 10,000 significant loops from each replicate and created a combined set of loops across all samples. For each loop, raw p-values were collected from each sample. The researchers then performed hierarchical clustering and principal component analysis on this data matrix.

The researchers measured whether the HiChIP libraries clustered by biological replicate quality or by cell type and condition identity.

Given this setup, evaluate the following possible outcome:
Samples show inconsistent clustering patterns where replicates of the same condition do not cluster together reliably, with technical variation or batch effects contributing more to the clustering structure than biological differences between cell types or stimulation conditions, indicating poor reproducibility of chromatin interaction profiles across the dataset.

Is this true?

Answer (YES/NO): NO